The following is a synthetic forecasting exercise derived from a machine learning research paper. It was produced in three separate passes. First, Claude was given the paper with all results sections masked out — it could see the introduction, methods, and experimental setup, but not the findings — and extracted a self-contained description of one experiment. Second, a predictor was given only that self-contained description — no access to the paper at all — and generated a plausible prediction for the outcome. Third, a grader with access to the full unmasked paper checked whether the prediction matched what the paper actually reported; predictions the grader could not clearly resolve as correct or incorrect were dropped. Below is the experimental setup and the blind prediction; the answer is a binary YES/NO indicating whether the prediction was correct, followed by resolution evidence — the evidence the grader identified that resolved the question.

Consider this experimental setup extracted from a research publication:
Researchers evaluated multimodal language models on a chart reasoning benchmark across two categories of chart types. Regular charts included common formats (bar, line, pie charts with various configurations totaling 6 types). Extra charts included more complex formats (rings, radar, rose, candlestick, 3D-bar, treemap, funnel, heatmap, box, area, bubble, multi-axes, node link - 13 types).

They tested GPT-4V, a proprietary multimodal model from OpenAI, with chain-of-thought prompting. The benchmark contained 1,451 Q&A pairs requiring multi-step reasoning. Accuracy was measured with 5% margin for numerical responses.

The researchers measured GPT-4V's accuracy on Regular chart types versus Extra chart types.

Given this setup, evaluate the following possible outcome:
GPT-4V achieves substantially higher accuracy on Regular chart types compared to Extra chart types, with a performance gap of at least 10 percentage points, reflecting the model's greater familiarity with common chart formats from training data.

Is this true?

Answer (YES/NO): NO